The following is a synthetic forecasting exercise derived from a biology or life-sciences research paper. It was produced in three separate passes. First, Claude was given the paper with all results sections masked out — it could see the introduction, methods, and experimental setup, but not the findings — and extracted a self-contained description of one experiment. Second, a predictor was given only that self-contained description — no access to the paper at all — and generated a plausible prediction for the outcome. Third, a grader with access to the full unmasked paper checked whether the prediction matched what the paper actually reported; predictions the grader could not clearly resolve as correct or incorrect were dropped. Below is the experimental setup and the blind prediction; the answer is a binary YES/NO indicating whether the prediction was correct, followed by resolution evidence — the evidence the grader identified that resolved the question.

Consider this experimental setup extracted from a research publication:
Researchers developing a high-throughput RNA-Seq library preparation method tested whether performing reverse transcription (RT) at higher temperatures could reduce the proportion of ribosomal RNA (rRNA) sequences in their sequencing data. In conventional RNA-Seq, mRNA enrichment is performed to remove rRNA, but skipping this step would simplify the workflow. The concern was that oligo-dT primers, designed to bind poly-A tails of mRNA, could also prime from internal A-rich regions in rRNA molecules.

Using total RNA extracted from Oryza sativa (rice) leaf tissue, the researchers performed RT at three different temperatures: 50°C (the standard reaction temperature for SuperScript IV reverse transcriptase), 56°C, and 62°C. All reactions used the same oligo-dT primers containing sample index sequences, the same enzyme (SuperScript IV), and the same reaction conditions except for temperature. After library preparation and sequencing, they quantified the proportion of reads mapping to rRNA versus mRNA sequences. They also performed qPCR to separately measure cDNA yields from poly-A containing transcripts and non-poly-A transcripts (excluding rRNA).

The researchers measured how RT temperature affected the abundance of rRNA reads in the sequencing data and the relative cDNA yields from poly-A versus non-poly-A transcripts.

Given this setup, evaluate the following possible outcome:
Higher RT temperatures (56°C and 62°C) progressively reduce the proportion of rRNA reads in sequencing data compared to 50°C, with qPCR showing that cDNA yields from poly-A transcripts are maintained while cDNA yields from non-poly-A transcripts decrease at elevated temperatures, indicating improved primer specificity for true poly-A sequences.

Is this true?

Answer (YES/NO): NO